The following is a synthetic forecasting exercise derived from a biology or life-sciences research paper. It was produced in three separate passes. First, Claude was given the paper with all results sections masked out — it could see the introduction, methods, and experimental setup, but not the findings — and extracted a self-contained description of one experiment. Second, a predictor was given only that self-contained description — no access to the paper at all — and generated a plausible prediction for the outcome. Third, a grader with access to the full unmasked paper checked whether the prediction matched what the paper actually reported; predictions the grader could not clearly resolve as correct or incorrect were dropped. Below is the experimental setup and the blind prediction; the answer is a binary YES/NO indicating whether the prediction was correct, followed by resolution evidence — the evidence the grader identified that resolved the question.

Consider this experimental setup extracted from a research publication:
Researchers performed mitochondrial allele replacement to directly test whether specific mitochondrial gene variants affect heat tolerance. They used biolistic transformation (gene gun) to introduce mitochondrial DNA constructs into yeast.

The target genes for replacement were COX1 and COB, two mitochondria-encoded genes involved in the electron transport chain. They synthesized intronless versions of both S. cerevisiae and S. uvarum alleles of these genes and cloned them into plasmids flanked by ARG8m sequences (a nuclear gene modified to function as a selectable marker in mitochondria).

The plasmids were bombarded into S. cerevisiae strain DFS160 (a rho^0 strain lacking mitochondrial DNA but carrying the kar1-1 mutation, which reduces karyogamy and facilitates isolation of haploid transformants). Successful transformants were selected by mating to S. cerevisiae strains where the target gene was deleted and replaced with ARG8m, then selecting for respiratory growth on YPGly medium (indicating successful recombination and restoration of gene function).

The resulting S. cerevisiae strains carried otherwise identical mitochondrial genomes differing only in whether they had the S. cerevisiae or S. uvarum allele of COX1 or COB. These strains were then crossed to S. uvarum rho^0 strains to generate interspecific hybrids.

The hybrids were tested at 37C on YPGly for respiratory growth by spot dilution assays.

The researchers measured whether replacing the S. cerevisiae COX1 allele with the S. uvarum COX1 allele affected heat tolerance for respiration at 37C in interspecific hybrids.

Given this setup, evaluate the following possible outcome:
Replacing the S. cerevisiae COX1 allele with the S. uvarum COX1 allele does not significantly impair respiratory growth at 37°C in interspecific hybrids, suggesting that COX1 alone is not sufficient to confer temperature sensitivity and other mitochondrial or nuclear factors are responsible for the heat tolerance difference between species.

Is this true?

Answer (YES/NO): NO